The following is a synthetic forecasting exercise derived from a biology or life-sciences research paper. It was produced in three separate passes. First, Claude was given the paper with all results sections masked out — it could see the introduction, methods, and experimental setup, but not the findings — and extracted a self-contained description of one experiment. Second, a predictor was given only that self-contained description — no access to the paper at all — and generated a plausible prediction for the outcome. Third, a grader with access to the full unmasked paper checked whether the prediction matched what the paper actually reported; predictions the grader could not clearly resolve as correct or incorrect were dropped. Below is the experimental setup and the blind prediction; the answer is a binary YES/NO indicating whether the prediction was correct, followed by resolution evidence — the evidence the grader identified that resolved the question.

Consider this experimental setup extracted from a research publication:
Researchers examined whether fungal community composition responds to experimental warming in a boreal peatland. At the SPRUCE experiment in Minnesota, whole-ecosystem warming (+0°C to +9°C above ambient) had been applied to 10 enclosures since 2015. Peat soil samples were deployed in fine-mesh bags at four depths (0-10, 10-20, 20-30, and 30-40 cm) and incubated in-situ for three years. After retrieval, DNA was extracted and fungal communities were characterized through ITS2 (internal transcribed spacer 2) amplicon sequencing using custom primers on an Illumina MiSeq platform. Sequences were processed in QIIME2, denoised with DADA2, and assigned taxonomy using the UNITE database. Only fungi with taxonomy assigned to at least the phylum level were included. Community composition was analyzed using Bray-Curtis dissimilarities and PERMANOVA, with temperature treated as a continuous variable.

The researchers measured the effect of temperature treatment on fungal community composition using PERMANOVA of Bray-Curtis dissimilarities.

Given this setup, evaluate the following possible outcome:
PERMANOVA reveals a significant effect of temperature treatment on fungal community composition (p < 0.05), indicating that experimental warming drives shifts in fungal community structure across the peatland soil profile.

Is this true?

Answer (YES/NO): YES